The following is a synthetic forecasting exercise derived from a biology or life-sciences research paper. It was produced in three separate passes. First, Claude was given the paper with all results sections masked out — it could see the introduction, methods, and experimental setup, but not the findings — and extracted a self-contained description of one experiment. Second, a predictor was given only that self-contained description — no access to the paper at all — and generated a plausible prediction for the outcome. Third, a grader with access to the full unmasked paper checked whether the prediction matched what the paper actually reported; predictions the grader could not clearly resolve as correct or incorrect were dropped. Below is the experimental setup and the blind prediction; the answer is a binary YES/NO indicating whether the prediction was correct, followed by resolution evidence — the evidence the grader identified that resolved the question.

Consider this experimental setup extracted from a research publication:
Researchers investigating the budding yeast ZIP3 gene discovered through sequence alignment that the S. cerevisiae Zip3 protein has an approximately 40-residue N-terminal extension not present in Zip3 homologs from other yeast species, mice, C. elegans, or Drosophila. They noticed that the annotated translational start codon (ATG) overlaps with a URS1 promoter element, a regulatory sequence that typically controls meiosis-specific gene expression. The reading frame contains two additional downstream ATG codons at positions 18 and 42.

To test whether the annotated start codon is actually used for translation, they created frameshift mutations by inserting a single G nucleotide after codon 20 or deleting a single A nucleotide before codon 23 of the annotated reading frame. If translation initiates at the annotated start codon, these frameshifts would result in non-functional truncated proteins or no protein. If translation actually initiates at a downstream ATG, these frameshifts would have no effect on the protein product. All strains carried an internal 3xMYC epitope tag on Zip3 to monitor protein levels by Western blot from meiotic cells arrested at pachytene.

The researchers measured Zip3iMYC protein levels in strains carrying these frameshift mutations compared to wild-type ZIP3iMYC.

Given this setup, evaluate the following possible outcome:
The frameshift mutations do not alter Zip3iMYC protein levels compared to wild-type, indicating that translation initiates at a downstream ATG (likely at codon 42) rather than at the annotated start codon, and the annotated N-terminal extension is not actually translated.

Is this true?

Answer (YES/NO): YES